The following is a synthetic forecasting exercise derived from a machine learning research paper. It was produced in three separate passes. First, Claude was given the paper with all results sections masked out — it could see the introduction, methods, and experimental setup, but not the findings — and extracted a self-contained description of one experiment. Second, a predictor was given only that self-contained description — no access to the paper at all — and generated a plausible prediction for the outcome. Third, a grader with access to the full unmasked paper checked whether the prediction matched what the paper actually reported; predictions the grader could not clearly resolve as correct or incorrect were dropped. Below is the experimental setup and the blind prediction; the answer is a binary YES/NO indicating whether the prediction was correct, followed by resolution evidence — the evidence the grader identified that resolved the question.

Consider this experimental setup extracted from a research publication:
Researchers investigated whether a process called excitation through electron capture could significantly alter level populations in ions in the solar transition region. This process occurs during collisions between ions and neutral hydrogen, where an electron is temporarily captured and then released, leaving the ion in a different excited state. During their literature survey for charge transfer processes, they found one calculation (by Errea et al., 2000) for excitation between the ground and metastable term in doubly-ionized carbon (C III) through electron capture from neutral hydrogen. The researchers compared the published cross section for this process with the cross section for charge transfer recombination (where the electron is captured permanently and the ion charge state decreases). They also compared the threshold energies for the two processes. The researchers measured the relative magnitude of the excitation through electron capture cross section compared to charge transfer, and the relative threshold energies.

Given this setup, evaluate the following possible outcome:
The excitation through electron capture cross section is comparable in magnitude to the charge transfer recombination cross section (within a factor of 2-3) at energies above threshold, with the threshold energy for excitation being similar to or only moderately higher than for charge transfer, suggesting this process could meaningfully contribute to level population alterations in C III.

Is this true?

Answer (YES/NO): NO